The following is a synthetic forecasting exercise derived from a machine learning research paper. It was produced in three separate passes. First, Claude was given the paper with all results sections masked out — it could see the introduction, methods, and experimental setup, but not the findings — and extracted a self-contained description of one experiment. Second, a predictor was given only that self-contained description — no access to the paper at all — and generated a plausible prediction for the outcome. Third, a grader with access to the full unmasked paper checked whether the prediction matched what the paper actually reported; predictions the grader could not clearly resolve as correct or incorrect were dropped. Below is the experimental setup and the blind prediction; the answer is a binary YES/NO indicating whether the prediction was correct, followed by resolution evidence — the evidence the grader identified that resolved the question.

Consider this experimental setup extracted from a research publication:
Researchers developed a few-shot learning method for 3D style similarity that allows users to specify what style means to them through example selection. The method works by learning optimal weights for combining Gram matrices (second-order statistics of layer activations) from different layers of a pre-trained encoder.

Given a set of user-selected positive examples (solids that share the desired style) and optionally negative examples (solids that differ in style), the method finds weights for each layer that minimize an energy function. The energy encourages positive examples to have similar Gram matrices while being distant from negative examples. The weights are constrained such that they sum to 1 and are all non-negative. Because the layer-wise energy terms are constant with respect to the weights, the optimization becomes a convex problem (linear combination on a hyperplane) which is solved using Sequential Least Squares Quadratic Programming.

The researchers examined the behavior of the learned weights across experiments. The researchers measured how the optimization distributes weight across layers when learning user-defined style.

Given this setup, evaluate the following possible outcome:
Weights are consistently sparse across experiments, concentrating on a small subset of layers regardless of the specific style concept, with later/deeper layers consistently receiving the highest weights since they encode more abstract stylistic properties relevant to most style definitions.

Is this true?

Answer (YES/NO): NO